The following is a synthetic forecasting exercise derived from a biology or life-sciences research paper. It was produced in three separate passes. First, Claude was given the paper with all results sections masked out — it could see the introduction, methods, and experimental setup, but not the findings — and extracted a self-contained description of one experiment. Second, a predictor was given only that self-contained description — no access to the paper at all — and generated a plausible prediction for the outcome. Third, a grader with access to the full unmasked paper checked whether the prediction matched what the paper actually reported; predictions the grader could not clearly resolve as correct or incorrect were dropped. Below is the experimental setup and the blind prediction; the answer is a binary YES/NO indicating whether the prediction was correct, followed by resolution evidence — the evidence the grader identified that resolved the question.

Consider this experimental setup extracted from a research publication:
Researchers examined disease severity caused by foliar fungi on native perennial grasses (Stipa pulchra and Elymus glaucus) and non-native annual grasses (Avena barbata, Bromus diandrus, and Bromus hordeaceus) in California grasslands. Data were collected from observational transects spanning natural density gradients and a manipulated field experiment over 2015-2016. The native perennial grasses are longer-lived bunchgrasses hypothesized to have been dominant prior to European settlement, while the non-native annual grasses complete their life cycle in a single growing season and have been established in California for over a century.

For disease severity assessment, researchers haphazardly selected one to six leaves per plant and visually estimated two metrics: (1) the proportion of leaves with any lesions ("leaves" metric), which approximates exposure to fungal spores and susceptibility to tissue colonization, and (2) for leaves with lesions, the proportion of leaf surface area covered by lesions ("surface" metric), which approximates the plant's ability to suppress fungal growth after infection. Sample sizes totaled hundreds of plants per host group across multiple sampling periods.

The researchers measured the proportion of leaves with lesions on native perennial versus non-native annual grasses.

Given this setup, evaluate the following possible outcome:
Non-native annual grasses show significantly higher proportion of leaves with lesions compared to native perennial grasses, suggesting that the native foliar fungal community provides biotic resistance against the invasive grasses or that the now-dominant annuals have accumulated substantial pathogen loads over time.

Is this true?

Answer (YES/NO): NO